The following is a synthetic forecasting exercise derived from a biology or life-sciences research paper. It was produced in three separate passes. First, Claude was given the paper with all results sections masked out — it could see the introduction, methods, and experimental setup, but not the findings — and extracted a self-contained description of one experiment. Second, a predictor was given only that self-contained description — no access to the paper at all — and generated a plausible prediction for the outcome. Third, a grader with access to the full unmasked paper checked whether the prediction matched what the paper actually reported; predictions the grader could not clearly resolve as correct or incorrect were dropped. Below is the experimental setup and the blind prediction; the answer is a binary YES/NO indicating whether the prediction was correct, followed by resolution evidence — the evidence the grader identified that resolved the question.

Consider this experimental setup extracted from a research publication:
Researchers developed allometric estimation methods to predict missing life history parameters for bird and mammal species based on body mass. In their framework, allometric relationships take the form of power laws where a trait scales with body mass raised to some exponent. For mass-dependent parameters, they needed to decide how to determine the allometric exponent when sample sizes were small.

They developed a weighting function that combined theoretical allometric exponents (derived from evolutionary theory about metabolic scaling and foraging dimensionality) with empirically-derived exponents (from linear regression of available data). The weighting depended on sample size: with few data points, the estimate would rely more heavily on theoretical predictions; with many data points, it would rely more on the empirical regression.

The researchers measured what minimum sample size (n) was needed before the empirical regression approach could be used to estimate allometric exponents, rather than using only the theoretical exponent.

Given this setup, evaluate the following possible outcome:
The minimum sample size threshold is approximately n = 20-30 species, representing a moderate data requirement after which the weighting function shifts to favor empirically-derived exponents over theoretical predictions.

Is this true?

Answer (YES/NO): NO